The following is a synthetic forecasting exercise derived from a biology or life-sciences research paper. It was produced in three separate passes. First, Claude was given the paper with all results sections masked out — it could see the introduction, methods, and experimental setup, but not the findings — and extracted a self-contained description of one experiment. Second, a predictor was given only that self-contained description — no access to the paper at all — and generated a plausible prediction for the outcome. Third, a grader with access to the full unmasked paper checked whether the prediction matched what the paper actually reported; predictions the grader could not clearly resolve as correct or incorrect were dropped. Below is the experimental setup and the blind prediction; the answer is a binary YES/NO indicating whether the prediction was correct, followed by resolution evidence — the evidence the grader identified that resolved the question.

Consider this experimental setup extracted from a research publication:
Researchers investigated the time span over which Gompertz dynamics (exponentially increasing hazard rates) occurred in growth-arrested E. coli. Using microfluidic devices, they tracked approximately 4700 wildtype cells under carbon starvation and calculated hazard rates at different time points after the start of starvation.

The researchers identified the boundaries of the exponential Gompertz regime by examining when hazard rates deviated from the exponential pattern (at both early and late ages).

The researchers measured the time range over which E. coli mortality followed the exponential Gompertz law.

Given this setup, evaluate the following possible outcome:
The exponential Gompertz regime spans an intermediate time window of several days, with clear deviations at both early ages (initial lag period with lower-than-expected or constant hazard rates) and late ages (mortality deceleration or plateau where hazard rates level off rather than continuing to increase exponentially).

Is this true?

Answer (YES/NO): YES